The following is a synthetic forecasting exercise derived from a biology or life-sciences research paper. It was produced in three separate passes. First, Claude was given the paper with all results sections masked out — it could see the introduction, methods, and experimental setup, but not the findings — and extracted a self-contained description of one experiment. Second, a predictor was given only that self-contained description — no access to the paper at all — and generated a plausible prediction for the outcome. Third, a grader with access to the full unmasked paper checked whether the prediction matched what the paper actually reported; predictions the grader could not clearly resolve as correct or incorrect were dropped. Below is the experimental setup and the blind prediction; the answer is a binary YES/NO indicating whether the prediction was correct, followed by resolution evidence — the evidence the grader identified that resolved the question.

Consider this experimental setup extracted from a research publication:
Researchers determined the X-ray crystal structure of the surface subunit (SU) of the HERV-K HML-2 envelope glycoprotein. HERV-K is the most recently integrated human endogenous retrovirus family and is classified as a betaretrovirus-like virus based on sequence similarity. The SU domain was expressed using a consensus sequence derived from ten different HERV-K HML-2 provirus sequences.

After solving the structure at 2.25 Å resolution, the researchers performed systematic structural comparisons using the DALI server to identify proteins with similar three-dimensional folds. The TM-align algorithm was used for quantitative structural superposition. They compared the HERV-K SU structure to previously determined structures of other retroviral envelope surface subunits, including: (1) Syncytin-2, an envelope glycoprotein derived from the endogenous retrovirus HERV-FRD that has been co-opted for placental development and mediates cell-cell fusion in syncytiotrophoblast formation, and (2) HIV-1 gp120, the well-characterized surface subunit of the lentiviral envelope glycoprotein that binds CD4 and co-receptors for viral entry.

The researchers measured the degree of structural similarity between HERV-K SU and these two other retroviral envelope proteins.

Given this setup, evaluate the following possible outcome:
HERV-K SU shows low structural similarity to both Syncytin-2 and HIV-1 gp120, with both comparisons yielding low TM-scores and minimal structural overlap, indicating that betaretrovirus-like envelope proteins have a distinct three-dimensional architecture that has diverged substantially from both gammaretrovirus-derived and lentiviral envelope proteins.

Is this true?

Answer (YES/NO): NO